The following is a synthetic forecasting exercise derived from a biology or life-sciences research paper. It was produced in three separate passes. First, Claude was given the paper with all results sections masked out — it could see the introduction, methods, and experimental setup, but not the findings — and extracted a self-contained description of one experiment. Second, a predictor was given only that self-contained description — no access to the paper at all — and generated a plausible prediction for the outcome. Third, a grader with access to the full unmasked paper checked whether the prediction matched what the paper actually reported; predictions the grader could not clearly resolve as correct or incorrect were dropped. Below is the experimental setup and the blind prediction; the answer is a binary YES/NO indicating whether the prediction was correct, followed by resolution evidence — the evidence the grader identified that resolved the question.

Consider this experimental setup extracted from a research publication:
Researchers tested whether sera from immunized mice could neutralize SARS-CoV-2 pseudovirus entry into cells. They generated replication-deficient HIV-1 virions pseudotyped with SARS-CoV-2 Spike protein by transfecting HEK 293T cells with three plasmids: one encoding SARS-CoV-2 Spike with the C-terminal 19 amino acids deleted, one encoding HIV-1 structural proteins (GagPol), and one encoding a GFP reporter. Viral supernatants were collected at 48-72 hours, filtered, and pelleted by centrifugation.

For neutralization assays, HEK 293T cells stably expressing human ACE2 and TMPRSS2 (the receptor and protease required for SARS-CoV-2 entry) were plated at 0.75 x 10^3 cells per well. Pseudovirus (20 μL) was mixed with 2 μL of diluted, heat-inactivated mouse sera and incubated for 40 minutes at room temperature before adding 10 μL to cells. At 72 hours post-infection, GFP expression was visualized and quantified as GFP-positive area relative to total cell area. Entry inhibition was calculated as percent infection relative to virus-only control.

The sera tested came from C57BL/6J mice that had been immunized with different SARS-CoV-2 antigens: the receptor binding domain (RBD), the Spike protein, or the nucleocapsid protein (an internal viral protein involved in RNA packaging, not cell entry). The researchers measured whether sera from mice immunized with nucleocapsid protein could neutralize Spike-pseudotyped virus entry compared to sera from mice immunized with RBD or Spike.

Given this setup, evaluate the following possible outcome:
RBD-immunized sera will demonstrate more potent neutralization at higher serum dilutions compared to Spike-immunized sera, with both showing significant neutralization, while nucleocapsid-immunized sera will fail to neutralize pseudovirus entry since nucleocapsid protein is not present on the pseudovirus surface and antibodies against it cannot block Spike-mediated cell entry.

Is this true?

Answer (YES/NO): NO